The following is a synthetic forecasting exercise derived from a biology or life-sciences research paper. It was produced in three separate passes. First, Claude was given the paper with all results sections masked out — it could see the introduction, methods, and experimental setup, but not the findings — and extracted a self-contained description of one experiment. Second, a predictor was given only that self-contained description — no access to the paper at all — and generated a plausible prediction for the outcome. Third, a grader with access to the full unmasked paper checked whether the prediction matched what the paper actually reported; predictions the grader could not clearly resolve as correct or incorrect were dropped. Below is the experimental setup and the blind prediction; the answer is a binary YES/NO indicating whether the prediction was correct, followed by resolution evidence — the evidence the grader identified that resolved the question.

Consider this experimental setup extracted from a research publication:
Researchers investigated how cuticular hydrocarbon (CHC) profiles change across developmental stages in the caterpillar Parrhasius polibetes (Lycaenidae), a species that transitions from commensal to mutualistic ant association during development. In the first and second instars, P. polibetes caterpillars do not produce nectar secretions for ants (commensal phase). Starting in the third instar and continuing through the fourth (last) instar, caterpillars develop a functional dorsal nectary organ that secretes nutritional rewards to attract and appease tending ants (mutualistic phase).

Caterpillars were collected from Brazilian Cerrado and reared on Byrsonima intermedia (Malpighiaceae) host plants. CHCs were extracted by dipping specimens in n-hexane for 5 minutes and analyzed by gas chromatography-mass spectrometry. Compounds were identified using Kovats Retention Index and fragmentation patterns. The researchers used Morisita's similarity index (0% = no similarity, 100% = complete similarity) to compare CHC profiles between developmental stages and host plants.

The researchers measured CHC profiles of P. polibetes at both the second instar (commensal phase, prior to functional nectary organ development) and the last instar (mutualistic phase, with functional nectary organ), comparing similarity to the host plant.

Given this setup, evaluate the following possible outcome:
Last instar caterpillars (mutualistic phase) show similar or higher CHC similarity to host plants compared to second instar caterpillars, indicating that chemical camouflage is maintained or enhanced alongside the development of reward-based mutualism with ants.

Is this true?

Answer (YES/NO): NO